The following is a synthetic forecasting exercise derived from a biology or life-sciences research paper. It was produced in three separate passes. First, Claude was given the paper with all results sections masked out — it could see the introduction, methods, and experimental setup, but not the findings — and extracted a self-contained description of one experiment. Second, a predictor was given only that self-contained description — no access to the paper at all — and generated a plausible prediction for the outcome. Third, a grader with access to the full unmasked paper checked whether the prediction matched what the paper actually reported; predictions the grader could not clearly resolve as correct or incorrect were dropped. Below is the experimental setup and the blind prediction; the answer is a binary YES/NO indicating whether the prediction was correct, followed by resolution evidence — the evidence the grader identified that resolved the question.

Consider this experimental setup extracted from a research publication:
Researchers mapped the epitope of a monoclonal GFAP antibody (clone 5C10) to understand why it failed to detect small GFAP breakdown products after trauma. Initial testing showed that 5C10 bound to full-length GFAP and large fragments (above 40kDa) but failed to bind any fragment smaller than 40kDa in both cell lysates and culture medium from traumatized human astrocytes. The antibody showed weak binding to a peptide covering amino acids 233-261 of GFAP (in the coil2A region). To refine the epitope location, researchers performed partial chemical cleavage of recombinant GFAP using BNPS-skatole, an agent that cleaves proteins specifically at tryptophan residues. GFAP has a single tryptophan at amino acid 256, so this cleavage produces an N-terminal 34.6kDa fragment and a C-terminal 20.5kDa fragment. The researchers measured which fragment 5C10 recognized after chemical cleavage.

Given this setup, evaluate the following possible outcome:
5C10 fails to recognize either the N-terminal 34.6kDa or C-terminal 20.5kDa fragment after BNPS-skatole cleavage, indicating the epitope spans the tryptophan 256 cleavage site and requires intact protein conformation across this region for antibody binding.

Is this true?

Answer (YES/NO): NO